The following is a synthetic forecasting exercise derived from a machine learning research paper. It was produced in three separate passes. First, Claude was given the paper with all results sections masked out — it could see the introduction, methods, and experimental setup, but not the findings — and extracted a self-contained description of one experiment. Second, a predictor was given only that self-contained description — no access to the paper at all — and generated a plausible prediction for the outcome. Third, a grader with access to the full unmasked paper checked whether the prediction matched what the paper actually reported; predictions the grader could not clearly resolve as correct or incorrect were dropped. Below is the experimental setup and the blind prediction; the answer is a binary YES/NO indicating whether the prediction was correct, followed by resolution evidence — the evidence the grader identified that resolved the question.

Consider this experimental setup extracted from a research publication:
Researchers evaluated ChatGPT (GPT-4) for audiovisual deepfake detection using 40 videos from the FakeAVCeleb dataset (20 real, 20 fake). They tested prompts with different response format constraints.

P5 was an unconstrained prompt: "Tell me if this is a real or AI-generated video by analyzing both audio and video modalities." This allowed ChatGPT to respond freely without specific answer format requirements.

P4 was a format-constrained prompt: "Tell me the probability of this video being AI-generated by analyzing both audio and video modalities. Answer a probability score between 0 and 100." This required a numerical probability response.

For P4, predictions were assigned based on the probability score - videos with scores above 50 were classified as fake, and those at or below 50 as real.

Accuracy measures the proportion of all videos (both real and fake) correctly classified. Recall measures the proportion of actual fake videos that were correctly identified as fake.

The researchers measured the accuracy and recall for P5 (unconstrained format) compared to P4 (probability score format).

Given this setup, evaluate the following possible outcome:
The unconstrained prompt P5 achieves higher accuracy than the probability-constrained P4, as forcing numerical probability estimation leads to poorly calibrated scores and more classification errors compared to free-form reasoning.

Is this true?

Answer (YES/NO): NO